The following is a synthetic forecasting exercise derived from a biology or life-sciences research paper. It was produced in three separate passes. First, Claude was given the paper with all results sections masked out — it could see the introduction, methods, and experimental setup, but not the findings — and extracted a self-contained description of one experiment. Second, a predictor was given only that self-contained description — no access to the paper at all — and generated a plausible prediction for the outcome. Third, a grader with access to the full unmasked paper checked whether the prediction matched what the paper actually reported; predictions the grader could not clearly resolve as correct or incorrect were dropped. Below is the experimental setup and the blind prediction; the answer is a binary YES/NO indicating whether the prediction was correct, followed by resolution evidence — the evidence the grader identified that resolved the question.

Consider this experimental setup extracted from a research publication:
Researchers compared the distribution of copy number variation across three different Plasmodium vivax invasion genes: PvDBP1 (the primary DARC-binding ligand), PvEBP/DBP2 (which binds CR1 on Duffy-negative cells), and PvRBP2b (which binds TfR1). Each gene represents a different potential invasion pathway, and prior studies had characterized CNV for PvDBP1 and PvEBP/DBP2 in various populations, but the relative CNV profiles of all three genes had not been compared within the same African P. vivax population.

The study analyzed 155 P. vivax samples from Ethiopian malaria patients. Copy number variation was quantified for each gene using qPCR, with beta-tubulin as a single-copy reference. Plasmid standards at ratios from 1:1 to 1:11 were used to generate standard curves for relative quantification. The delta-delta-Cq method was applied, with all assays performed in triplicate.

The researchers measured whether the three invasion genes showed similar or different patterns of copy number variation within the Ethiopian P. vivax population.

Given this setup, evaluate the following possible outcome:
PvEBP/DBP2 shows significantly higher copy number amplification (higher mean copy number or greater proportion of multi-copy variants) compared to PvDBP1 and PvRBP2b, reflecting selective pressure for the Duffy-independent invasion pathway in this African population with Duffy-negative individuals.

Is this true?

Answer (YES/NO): NO